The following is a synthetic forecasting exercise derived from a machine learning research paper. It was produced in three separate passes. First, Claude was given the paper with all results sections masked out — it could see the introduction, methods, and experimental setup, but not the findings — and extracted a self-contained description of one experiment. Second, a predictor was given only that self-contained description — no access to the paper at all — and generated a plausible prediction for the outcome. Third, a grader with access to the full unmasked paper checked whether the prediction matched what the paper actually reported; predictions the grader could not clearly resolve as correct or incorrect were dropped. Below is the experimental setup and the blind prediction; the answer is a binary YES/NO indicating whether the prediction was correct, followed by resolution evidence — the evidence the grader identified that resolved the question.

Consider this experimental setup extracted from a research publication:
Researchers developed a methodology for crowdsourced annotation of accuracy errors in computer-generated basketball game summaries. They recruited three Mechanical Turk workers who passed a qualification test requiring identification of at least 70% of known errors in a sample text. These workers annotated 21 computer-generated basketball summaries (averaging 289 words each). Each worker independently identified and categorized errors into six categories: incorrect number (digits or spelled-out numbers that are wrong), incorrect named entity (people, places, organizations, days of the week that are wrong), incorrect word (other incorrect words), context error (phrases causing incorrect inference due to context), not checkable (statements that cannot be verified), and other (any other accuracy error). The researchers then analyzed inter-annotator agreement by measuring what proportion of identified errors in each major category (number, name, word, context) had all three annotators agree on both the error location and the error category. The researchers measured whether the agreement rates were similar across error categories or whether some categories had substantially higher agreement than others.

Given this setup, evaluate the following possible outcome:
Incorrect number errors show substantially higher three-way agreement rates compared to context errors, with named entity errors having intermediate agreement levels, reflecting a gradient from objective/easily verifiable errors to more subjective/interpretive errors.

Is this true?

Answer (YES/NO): NO